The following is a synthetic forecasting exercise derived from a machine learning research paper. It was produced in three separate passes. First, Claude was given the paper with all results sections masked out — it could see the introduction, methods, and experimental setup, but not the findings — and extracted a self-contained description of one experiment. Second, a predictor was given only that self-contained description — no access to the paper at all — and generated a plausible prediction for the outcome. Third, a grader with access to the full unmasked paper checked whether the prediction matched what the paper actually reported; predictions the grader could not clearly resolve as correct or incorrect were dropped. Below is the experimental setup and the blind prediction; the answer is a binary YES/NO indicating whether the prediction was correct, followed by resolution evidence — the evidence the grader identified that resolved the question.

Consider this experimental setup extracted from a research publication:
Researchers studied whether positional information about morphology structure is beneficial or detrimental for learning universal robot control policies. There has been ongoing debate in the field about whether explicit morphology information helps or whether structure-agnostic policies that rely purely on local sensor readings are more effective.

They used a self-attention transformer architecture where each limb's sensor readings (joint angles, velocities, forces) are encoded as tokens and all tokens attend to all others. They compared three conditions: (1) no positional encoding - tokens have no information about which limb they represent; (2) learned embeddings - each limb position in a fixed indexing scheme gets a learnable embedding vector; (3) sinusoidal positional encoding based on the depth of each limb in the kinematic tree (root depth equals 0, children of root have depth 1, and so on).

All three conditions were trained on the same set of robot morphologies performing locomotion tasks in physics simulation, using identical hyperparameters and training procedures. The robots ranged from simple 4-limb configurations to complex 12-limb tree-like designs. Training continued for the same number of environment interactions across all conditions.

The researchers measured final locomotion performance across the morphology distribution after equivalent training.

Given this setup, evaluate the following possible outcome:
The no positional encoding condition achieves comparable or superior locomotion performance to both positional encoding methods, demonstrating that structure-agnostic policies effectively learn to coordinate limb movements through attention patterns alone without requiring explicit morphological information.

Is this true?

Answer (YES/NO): NO